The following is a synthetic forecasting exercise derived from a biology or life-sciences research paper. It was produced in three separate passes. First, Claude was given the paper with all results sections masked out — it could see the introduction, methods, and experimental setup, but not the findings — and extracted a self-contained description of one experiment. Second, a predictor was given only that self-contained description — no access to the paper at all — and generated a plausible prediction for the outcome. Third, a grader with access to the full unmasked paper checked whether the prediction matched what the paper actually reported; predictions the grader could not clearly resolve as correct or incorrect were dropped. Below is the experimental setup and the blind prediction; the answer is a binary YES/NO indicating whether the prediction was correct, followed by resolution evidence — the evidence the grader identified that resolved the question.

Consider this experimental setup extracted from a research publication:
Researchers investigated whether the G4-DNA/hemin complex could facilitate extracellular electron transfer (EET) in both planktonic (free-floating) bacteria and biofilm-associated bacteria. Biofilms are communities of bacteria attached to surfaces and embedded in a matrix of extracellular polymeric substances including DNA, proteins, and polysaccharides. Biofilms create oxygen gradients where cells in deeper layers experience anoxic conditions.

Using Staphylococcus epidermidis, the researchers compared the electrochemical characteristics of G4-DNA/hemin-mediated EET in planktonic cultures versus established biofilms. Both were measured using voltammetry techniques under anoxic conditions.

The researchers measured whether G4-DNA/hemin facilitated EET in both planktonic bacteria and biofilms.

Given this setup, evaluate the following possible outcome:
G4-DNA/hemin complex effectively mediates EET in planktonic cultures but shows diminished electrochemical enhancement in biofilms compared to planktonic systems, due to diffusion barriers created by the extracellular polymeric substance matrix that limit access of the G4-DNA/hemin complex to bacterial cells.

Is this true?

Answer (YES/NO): NO